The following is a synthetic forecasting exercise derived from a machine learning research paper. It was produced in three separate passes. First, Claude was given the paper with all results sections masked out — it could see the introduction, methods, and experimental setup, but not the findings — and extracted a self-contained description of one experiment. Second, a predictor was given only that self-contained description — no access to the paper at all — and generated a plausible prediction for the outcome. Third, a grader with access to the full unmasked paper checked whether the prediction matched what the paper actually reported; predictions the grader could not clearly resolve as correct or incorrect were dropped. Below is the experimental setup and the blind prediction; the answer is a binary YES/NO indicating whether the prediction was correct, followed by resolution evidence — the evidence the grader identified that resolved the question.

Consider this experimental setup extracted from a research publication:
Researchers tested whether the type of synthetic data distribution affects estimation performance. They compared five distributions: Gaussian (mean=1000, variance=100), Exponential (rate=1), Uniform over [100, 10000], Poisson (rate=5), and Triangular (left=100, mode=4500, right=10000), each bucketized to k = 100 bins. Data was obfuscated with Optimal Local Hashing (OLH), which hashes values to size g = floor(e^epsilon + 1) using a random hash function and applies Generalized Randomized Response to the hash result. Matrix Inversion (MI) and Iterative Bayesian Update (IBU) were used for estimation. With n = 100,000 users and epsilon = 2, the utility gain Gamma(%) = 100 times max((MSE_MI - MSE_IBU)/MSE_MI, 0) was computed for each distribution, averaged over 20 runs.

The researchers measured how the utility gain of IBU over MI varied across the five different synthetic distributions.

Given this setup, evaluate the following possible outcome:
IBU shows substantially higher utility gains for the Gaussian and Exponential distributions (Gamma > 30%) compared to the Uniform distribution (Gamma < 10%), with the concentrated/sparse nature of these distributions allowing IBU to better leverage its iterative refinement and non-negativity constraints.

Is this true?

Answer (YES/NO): NO